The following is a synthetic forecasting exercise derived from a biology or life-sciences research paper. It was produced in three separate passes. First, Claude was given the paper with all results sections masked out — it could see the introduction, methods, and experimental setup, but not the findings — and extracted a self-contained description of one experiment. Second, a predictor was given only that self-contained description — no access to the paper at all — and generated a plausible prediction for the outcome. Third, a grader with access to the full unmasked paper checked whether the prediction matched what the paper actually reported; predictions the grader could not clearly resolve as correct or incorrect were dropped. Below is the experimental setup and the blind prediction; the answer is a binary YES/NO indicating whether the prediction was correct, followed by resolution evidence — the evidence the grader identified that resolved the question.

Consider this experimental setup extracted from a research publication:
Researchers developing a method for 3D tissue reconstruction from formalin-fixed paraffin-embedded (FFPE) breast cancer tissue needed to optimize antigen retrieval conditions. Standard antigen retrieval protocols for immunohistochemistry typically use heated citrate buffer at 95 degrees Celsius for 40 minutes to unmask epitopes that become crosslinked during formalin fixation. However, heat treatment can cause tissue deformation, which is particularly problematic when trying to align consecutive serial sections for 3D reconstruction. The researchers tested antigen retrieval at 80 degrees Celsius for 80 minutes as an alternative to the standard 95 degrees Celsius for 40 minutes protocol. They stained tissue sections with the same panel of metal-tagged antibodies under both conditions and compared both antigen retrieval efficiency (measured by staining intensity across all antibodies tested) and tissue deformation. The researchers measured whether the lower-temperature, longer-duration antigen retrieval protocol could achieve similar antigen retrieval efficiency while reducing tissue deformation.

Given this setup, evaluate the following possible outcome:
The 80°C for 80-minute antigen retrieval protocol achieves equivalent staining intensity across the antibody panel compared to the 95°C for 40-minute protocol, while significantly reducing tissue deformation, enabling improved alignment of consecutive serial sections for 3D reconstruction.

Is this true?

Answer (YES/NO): YES